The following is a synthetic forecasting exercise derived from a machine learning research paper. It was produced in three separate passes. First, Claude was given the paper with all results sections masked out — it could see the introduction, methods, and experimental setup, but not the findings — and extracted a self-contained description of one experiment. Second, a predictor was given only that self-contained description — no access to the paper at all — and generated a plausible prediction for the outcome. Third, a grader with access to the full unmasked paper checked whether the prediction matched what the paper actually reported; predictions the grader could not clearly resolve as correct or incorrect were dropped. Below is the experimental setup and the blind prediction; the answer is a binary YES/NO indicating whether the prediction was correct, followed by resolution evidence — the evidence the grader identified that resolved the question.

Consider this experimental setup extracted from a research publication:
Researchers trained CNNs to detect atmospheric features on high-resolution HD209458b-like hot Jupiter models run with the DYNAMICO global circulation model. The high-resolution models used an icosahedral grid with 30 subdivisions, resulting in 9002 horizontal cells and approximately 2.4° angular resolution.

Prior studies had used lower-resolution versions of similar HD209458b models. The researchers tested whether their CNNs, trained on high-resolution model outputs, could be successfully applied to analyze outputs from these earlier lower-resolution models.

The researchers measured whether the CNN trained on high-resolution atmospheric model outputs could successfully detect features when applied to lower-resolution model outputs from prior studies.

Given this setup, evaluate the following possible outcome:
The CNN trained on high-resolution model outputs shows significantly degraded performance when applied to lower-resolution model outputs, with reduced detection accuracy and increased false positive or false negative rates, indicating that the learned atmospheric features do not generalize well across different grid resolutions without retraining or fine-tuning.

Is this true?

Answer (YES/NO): NO